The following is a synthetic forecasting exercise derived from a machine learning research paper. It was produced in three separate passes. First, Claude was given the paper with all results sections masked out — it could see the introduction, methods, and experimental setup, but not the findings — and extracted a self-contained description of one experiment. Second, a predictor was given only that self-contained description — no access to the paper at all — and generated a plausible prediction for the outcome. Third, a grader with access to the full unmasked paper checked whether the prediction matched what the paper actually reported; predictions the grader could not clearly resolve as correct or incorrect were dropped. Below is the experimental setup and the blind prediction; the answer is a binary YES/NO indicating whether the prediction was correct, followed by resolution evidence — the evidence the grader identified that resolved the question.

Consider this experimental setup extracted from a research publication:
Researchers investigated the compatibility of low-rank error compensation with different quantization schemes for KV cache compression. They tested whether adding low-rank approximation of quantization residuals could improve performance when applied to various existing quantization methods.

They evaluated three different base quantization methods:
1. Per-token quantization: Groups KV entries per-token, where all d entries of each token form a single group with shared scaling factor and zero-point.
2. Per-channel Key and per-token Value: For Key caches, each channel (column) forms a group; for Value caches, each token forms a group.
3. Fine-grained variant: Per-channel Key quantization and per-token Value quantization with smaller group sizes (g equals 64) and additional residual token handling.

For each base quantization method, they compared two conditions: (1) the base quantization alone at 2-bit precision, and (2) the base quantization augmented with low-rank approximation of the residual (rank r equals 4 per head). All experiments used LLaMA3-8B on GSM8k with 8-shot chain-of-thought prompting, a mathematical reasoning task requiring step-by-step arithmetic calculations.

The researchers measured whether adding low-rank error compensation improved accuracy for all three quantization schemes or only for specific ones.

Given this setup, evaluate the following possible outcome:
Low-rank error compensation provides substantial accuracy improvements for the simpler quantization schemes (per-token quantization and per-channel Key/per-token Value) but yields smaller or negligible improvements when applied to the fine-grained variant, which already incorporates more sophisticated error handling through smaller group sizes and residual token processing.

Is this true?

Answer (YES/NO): NO